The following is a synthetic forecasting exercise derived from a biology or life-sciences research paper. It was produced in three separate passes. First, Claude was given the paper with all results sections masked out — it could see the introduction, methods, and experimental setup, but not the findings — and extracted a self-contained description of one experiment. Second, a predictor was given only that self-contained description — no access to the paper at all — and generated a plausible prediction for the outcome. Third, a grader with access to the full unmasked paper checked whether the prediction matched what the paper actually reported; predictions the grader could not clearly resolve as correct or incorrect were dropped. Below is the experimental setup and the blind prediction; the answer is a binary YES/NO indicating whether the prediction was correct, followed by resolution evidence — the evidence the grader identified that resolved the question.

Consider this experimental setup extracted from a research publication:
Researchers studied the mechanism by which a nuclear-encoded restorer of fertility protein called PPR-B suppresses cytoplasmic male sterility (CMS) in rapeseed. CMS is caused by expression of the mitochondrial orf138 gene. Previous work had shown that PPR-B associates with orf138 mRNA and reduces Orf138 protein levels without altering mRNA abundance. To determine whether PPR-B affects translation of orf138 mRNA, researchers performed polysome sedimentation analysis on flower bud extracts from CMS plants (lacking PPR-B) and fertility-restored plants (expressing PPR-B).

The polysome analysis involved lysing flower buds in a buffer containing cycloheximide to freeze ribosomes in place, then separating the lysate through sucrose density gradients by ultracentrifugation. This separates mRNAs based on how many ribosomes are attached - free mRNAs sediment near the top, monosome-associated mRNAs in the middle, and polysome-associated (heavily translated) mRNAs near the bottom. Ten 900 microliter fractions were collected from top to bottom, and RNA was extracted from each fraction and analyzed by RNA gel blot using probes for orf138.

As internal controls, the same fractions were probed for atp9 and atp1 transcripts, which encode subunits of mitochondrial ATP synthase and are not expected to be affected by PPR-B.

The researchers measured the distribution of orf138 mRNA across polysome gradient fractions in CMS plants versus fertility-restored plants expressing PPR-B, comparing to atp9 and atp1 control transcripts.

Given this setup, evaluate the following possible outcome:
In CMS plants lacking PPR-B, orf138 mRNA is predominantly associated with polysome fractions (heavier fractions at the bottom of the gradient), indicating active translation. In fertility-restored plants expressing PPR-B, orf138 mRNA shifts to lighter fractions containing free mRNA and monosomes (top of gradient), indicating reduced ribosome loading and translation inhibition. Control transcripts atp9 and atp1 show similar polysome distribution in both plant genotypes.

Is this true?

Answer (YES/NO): NO